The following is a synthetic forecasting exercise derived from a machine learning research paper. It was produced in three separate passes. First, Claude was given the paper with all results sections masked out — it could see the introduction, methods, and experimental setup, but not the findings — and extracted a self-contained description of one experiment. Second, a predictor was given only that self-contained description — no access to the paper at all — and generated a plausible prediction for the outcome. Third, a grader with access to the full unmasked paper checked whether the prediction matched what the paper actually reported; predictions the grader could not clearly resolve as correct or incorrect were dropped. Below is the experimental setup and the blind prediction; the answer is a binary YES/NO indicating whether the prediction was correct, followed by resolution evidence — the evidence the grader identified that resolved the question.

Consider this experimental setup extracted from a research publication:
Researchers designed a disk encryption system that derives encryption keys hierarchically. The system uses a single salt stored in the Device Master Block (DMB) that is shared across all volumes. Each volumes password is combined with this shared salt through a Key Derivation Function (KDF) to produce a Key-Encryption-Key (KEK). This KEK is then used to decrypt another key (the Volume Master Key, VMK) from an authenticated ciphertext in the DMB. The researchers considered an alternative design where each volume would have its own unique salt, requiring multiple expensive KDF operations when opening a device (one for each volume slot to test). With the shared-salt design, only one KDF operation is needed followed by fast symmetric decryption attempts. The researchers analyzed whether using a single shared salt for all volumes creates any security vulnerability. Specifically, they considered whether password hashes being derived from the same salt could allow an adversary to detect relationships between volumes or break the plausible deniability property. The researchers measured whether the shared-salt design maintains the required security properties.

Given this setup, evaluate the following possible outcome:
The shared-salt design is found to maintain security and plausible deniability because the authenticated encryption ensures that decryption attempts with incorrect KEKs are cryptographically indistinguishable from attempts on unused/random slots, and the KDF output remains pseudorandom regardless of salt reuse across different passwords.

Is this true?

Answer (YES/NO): YES